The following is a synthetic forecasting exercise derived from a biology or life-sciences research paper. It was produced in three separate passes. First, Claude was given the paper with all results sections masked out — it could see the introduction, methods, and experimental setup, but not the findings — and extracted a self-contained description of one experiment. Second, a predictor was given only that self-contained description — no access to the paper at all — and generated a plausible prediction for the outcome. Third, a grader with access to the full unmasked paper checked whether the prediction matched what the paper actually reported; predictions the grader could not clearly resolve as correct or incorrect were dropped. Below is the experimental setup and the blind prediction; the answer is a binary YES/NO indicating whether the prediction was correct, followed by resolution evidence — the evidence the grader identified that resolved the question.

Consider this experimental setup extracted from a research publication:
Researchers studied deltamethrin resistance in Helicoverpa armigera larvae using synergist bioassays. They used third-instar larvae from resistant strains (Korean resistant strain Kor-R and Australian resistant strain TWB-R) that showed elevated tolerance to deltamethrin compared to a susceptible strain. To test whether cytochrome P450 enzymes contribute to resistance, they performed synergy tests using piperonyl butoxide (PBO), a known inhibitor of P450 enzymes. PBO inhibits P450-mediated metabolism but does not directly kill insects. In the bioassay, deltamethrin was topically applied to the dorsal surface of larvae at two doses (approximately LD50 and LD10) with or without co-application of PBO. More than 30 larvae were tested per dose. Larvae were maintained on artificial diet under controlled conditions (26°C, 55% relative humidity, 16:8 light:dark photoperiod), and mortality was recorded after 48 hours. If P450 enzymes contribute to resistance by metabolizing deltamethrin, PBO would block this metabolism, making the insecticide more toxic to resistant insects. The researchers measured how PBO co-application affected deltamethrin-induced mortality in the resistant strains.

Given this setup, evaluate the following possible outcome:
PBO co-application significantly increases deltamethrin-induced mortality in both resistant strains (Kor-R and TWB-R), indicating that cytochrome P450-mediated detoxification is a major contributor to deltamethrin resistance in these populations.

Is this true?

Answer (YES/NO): YES